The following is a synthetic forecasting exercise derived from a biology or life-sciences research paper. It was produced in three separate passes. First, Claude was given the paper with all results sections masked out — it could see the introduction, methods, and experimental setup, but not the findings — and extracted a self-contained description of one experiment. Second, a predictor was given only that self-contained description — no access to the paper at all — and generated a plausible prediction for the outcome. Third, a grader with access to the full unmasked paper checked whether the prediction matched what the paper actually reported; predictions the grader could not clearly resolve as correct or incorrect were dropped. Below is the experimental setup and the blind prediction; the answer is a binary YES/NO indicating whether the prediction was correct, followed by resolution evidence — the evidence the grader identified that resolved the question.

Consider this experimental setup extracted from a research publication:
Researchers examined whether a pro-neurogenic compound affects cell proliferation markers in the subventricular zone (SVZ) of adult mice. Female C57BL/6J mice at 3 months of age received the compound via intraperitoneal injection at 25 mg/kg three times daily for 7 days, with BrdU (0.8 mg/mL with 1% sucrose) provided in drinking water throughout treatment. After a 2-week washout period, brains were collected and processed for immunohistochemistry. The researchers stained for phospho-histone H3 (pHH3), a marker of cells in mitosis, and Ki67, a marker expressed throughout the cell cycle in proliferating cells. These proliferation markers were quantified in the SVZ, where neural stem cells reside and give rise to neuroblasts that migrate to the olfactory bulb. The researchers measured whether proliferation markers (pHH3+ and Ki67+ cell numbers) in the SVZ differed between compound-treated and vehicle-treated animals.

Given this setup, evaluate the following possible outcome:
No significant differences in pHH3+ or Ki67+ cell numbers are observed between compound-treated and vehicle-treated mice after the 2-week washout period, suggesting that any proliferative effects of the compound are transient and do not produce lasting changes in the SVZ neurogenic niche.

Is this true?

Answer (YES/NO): YES